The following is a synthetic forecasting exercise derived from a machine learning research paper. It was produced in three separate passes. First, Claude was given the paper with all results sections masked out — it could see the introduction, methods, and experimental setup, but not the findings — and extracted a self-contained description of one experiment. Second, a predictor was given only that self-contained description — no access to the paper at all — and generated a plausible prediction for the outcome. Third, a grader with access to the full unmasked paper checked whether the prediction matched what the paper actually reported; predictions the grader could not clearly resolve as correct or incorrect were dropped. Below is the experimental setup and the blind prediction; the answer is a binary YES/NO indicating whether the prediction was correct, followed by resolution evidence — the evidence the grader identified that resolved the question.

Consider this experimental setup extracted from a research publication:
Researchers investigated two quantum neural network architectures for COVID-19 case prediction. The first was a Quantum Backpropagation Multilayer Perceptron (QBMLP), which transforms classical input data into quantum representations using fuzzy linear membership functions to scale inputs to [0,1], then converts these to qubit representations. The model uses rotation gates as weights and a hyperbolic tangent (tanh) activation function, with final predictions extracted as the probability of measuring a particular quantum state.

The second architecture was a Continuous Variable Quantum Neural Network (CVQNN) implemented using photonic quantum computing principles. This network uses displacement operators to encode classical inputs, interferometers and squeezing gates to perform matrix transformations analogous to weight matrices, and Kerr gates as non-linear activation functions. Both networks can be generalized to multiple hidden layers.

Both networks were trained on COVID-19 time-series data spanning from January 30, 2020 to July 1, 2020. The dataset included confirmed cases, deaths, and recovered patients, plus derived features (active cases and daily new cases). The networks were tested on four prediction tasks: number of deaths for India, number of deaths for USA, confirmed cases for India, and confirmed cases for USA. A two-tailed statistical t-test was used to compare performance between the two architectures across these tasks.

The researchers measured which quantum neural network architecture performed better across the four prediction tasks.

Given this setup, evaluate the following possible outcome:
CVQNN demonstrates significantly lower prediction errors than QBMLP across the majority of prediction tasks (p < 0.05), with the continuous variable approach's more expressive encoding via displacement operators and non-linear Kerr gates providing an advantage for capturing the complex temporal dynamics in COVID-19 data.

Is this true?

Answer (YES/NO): NO